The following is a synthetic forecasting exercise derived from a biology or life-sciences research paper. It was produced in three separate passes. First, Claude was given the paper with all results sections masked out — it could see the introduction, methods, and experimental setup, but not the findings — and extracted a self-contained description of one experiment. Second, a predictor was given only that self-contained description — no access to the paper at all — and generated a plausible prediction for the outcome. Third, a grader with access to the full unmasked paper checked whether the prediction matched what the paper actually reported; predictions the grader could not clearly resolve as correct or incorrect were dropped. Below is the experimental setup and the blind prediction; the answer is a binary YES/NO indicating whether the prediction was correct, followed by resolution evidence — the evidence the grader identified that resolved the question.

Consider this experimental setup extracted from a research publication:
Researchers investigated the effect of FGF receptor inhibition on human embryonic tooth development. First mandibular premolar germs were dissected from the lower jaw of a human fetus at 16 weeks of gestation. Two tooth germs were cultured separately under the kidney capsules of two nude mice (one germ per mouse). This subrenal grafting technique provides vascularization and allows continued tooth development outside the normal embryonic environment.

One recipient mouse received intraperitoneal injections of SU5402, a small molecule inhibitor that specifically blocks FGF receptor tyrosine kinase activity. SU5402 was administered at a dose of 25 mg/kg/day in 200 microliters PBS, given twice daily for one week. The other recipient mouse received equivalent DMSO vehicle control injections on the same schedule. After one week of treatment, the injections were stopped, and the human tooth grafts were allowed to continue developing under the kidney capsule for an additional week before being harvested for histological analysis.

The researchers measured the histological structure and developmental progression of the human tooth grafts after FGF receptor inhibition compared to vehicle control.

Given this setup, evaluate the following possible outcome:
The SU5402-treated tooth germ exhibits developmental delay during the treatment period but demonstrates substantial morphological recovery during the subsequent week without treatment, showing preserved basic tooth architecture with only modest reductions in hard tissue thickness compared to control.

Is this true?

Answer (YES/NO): NO